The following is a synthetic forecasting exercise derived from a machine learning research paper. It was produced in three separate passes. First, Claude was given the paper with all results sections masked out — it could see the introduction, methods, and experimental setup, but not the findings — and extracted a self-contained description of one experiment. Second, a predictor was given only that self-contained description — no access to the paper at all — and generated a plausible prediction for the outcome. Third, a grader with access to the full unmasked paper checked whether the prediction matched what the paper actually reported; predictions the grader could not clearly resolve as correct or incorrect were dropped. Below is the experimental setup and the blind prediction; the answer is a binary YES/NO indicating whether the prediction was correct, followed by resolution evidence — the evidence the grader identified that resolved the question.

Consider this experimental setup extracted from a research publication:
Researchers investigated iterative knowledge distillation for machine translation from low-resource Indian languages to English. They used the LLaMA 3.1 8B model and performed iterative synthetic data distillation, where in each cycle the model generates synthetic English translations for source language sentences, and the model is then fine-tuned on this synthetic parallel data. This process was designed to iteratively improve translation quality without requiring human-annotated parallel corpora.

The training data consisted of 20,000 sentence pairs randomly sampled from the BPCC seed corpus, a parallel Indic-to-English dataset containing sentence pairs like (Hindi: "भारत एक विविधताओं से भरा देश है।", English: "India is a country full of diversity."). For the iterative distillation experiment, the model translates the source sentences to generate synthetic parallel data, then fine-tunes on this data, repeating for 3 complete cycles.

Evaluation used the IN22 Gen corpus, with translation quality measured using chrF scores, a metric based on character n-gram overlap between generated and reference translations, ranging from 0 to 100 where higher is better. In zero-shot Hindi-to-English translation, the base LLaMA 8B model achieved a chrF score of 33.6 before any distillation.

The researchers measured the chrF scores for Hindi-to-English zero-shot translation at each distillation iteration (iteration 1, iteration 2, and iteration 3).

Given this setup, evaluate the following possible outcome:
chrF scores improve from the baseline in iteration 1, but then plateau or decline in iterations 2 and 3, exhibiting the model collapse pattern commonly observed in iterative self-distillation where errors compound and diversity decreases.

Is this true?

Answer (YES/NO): NO